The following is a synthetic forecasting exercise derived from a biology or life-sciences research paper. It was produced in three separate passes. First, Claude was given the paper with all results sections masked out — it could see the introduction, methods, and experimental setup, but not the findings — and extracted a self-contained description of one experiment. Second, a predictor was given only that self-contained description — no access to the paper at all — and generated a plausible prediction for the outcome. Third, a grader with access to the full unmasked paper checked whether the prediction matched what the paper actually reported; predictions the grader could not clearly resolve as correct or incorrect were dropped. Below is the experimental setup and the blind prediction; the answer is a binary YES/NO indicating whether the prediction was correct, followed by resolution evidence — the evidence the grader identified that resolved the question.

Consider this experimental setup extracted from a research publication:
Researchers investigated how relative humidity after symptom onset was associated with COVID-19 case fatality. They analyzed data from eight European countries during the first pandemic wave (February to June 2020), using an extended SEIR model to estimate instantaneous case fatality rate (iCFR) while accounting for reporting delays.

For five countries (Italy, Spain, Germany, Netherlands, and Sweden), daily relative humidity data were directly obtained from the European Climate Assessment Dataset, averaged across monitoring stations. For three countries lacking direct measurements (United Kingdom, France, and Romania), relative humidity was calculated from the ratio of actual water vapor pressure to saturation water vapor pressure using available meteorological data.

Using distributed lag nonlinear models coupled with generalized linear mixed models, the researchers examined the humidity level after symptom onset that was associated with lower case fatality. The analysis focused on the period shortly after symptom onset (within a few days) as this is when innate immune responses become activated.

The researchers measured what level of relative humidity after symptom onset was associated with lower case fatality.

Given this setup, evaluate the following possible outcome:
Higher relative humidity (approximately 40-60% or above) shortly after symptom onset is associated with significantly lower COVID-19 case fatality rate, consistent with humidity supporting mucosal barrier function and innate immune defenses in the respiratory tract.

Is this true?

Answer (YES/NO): NO